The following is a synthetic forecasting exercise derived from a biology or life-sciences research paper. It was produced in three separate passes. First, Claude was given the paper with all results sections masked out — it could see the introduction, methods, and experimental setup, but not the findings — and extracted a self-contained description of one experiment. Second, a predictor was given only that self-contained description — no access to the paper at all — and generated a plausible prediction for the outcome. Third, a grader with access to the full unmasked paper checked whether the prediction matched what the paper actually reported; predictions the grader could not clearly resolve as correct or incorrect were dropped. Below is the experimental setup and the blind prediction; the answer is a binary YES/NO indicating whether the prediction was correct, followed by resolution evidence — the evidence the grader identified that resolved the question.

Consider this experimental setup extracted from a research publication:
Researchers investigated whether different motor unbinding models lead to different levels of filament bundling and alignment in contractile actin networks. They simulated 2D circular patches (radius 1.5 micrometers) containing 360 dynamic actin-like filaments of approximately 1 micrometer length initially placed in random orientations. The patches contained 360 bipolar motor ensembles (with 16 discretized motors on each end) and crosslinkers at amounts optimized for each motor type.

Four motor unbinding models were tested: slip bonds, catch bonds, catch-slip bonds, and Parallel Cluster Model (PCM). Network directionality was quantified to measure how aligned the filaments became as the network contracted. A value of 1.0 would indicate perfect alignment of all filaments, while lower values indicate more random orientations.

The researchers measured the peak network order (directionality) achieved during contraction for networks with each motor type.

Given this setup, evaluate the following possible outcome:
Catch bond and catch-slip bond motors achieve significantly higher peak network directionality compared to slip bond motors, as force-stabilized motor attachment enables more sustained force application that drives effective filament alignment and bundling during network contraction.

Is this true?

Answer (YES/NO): NO